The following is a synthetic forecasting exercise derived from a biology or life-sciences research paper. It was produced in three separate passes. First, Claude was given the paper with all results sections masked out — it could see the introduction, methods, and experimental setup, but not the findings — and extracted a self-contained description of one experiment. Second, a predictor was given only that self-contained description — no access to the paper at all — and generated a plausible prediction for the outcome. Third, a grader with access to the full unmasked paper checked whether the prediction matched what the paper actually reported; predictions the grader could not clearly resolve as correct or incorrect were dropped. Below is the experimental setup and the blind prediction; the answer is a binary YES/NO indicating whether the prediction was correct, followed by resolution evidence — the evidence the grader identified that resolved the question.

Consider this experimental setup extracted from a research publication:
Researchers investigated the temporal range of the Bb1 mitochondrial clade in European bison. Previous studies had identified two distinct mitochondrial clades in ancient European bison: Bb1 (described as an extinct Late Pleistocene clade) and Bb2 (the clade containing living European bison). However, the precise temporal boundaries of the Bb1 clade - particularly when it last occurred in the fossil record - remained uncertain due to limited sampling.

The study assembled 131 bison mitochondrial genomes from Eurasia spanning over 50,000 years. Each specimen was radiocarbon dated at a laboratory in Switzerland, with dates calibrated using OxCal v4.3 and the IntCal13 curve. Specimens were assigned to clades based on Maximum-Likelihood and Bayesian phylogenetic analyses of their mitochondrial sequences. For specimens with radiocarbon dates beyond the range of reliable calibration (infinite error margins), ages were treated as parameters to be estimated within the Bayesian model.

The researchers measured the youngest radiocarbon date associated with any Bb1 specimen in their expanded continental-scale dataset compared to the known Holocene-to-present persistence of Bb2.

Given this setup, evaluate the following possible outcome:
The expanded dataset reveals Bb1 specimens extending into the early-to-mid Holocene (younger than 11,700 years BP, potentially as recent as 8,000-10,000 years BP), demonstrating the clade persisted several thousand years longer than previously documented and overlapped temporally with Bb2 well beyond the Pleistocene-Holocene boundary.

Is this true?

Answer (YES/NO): NO